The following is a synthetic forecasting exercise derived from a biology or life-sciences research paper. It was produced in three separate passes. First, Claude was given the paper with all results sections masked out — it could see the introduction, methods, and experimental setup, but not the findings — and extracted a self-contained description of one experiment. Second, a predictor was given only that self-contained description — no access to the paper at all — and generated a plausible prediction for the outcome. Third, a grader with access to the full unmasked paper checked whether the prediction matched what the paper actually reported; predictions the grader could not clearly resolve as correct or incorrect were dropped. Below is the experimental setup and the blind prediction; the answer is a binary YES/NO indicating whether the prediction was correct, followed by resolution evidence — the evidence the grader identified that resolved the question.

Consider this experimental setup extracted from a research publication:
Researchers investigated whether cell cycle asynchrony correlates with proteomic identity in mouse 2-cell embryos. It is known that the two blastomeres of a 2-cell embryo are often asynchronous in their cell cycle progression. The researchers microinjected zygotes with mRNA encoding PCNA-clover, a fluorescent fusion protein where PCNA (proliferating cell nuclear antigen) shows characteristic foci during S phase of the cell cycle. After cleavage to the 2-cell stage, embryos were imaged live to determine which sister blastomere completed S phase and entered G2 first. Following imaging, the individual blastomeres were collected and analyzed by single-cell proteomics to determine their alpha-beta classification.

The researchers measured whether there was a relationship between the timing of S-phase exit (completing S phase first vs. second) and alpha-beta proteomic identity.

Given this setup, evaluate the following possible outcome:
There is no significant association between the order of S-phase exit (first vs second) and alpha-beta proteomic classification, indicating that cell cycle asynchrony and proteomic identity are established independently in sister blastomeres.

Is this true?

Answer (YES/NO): YES